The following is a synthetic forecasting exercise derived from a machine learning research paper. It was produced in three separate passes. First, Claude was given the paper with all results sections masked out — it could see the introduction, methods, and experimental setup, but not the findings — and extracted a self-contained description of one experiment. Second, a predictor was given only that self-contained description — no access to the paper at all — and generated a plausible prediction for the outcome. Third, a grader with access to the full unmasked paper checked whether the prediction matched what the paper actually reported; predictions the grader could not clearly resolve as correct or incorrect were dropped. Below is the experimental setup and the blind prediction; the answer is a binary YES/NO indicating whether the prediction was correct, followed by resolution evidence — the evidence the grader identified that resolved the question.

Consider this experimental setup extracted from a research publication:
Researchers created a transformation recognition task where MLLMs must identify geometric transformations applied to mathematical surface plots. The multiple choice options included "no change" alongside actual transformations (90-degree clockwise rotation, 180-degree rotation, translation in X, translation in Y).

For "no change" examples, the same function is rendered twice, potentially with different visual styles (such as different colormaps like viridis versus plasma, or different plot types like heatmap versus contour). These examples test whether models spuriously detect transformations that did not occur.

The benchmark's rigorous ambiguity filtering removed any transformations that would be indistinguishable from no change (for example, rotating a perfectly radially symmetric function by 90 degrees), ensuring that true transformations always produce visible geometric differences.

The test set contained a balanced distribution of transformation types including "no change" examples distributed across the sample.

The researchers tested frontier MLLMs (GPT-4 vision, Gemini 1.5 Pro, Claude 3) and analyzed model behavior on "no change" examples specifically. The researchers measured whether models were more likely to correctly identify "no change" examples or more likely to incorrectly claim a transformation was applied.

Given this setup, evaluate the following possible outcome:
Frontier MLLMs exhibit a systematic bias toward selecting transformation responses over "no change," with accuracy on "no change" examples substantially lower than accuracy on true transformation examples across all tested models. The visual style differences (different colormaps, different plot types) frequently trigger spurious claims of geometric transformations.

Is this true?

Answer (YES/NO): NO